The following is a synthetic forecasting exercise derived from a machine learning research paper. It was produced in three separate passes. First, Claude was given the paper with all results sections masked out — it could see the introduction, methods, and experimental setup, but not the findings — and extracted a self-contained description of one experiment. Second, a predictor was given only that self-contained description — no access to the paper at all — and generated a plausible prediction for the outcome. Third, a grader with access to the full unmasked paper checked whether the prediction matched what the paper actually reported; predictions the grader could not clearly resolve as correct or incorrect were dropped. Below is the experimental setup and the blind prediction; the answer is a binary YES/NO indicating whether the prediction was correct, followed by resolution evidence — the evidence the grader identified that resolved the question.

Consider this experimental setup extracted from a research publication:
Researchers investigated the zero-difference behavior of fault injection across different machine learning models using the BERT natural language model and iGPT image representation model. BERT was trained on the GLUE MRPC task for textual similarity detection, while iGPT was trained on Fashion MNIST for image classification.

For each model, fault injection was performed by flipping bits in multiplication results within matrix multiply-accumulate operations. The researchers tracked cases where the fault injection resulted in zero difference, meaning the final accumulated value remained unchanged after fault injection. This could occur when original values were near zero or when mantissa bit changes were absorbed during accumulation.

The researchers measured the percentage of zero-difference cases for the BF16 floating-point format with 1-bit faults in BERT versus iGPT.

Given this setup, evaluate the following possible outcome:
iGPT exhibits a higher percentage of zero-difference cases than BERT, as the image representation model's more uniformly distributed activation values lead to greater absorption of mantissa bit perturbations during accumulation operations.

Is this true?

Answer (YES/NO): YES